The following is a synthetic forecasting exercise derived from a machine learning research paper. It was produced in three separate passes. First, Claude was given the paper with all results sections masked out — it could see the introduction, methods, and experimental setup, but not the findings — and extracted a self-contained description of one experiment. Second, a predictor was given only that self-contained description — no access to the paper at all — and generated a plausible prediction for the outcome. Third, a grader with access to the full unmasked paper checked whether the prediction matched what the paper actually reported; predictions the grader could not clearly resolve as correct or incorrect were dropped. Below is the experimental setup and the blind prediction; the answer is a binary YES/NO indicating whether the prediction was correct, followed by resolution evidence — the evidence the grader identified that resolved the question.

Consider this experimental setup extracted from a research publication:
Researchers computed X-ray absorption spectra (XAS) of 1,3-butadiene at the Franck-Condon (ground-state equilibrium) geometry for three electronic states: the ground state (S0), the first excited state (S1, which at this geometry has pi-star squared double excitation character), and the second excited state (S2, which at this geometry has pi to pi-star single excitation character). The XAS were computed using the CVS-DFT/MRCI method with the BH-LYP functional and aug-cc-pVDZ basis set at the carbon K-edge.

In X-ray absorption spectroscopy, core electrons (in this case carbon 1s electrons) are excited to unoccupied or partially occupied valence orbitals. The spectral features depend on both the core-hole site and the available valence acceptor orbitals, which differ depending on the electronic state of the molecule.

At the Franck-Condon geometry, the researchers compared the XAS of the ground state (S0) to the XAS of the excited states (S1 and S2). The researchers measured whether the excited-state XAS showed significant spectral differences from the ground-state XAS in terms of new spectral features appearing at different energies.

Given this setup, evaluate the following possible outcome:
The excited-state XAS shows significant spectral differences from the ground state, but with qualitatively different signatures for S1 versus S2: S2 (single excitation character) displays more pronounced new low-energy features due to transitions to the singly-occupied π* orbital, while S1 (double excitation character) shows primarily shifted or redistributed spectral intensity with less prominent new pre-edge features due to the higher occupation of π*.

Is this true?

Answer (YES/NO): NO